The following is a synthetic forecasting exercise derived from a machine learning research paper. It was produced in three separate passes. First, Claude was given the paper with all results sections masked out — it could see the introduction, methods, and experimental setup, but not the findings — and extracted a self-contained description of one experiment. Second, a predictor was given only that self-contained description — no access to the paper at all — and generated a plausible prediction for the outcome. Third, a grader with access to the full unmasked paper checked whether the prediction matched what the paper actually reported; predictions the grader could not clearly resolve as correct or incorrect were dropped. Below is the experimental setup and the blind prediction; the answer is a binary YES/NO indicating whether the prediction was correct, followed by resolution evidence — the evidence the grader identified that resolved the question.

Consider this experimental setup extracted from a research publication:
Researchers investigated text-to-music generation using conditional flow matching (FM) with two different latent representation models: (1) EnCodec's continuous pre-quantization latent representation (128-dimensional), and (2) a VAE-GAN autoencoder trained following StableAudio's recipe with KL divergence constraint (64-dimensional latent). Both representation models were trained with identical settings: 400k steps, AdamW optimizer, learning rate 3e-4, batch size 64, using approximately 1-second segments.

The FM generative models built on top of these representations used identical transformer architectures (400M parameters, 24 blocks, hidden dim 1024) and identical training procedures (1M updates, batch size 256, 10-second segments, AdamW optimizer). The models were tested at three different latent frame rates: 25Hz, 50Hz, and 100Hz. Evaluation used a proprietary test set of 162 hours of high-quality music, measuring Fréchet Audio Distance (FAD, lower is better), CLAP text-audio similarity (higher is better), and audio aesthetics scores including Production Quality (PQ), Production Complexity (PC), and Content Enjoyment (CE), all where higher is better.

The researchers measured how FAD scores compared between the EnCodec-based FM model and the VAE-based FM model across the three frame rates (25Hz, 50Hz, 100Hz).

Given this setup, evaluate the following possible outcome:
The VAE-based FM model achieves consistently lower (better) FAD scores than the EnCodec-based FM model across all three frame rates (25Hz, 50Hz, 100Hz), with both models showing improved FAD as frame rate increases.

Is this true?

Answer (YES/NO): NO